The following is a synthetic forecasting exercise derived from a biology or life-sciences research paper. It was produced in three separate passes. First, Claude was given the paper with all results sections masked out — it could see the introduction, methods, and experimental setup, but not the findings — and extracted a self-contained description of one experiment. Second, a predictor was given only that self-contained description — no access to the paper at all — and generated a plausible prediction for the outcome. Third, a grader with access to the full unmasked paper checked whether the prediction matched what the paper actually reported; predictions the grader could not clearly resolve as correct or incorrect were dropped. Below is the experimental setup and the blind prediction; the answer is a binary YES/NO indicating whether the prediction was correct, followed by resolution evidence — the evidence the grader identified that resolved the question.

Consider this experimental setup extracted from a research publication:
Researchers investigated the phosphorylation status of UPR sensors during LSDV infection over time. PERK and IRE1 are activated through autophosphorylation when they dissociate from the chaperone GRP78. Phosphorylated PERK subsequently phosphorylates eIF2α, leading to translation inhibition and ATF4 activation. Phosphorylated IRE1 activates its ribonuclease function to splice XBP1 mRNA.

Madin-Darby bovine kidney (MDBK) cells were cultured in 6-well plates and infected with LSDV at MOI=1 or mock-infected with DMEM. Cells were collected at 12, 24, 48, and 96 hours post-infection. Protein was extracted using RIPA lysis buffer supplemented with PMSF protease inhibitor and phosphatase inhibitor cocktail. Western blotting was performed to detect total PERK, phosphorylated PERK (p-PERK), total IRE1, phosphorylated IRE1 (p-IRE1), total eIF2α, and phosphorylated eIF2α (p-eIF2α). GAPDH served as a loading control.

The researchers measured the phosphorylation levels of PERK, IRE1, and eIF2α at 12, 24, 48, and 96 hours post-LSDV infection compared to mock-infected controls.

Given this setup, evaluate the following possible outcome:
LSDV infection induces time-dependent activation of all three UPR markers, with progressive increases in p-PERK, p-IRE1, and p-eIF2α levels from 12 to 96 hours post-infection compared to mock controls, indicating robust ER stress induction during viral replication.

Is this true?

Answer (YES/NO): NO